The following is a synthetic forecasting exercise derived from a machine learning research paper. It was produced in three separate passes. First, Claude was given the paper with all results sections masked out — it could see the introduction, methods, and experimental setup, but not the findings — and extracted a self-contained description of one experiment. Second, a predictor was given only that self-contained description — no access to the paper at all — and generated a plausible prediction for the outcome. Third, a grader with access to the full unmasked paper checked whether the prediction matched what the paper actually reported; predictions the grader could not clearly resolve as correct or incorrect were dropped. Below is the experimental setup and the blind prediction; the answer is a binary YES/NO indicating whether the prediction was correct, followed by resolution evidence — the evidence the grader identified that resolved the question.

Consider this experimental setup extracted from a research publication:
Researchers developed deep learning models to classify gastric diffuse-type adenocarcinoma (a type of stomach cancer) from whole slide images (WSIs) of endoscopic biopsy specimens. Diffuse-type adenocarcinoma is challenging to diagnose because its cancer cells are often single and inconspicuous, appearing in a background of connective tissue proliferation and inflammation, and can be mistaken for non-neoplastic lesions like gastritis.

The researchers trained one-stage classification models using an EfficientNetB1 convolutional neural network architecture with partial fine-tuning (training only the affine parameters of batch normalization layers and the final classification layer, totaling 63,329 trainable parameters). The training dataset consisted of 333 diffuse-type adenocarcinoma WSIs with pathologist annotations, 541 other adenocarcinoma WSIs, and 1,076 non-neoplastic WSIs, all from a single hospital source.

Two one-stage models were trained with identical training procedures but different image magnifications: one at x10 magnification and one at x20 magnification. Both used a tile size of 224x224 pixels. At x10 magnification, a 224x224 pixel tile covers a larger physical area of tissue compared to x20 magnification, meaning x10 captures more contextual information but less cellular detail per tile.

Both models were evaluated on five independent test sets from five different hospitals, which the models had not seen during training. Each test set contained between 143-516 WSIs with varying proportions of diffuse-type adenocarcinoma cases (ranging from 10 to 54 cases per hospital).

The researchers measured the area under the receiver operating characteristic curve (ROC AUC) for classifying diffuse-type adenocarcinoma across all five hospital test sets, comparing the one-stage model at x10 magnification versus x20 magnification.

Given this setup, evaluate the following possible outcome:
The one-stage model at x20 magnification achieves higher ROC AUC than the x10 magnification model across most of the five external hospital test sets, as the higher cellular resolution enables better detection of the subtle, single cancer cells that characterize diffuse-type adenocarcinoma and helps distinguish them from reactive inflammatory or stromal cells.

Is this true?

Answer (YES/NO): YES